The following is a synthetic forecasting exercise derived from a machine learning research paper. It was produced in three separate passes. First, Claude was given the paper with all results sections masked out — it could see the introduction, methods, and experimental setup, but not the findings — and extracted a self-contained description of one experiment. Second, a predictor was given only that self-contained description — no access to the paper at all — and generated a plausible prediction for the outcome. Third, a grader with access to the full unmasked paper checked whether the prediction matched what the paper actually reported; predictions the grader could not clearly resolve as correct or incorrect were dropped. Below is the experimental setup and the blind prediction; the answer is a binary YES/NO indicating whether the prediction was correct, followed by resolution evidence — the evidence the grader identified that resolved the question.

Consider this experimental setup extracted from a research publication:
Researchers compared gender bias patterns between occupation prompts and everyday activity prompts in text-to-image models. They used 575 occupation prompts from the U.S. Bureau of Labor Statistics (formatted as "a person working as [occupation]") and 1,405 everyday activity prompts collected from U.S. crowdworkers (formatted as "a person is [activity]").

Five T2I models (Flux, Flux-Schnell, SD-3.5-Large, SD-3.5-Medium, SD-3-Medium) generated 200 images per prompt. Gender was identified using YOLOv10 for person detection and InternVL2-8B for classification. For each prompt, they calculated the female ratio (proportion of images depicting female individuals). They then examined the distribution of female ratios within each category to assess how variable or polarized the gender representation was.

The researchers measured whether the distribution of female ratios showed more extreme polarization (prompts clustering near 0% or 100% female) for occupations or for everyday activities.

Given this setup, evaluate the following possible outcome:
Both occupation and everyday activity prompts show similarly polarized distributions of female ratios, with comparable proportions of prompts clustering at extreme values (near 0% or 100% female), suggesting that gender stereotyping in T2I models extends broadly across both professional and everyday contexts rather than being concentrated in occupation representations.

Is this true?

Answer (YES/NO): NO